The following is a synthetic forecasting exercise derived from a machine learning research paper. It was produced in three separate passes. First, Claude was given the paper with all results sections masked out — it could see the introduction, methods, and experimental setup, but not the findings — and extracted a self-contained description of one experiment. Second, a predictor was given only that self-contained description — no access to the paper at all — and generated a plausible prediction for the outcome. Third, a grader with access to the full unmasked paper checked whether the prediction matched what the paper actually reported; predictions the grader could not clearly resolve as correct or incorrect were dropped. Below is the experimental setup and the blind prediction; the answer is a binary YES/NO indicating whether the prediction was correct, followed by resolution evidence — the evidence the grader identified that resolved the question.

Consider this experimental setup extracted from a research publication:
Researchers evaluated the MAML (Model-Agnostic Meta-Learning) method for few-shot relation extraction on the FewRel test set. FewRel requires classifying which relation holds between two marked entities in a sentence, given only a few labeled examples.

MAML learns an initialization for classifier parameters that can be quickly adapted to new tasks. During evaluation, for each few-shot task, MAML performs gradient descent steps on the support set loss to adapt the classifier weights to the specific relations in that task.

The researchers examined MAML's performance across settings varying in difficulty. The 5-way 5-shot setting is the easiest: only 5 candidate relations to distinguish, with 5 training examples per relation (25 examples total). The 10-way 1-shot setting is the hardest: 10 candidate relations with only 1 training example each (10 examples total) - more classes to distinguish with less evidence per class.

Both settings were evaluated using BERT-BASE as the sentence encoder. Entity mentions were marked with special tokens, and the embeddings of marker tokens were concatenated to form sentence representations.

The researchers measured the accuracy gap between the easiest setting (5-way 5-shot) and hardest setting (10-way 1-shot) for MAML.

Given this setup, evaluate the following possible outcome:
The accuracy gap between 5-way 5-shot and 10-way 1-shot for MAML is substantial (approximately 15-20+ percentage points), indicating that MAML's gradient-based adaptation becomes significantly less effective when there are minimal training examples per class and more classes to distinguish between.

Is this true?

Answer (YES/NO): NO